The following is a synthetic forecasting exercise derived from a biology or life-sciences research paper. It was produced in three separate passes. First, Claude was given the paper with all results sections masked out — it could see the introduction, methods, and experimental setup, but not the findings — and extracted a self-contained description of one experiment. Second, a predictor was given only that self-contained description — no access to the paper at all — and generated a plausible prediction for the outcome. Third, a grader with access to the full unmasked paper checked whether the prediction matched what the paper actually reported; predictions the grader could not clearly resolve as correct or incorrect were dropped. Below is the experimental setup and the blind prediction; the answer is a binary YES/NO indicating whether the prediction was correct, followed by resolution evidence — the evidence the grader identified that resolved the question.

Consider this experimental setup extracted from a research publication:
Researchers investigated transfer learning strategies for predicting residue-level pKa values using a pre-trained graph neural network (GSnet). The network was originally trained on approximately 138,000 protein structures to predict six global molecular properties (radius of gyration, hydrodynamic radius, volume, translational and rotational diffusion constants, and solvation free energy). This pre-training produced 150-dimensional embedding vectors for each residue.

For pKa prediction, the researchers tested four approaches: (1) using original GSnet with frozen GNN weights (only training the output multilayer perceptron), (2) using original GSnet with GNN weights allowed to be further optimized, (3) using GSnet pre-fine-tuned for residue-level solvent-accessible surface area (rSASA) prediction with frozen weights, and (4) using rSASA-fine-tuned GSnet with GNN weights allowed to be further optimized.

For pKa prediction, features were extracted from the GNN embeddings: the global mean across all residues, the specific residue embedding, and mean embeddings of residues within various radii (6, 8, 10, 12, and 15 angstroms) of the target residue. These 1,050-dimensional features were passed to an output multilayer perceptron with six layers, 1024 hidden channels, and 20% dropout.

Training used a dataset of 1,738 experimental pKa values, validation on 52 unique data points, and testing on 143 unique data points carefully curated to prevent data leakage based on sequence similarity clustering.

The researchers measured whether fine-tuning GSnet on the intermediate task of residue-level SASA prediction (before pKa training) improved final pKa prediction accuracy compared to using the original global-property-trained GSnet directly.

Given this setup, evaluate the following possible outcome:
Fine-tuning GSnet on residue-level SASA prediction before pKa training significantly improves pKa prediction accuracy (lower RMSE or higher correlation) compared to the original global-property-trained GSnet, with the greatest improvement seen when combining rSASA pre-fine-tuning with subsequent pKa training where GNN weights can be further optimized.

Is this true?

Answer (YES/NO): YES